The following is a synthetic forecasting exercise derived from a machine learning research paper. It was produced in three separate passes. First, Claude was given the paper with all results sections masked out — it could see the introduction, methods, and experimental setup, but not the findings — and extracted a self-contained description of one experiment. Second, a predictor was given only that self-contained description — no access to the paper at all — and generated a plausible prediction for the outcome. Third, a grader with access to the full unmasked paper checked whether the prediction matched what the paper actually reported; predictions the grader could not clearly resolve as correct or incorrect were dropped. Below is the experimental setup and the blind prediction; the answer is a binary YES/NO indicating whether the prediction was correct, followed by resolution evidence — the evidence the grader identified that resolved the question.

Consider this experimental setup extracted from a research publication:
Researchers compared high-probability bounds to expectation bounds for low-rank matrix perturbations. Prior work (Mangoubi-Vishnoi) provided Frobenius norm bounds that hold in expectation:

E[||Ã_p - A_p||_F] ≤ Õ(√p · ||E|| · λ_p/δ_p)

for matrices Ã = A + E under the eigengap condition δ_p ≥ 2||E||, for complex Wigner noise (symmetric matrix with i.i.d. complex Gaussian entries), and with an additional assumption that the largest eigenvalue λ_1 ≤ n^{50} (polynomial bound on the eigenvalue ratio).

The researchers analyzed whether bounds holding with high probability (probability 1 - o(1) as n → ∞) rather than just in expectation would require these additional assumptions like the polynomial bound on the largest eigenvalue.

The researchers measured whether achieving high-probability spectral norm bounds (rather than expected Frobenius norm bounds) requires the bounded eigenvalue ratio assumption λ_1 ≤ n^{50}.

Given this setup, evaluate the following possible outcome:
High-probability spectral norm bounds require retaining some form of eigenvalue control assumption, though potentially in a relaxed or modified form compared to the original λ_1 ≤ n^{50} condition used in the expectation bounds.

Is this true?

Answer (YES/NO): NO